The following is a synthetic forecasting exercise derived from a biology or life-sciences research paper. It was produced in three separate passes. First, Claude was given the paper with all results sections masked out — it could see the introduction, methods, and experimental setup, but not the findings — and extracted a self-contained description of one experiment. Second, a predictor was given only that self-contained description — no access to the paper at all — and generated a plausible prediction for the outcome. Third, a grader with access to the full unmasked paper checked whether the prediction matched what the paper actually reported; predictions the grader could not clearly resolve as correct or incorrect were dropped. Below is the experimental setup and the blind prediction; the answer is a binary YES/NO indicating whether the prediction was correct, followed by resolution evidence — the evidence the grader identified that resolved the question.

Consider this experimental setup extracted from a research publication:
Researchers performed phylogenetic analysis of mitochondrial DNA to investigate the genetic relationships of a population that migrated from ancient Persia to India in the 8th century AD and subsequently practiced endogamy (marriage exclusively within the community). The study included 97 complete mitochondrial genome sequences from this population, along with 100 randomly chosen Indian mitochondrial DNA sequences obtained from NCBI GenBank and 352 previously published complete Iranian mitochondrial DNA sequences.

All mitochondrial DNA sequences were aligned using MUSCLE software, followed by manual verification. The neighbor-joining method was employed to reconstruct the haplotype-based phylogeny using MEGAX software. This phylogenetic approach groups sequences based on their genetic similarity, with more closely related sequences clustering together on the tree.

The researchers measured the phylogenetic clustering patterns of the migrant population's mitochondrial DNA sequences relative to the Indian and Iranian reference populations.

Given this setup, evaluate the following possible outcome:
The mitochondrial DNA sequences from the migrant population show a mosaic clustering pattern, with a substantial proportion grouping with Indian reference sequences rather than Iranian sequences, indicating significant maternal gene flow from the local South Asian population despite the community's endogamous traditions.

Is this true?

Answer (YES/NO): NO